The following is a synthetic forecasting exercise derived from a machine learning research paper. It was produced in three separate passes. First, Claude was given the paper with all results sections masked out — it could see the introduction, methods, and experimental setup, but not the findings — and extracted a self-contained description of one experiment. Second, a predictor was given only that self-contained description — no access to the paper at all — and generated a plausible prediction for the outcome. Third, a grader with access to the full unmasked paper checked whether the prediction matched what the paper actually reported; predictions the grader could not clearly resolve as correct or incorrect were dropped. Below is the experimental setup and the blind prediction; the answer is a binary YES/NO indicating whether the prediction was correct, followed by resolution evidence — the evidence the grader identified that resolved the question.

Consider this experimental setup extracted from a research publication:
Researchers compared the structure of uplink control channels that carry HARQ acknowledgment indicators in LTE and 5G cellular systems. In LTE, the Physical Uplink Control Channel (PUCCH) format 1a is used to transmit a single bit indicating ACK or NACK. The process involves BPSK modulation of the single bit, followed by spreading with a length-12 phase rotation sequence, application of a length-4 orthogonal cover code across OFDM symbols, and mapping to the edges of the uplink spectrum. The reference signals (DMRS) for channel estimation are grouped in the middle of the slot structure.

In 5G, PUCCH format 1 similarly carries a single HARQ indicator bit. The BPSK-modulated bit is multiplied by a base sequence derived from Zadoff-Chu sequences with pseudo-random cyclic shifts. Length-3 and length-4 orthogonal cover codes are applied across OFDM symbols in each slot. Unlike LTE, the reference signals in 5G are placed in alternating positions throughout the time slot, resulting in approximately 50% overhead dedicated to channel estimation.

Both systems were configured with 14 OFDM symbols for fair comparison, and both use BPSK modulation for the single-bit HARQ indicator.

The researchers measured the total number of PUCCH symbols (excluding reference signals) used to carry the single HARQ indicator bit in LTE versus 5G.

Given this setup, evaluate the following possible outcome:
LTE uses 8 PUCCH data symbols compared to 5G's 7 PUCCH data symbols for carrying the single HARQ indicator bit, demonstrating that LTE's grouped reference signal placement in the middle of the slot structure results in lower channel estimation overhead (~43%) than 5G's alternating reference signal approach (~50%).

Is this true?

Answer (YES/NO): YES